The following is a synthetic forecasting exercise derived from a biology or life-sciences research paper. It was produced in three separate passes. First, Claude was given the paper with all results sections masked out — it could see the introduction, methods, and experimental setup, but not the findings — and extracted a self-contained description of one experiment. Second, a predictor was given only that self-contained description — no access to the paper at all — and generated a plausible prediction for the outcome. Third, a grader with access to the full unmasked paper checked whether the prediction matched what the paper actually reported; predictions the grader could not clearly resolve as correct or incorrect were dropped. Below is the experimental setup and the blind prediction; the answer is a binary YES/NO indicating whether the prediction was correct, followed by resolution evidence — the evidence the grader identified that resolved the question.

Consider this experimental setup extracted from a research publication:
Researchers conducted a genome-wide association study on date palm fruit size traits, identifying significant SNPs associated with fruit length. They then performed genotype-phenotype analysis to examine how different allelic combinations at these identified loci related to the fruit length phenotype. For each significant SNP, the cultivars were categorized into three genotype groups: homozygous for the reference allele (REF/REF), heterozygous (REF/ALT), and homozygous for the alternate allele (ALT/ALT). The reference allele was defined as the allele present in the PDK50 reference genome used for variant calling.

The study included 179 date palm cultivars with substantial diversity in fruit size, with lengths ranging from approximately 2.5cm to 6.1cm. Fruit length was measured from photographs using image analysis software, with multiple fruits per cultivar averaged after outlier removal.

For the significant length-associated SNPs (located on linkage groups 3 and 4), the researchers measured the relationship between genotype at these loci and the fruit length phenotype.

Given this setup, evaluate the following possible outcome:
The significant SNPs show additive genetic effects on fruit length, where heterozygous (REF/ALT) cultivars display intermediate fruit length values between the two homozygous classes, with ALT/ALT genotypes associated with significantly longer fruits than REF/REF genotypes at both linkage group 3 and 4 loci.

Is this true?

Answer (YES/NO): NO